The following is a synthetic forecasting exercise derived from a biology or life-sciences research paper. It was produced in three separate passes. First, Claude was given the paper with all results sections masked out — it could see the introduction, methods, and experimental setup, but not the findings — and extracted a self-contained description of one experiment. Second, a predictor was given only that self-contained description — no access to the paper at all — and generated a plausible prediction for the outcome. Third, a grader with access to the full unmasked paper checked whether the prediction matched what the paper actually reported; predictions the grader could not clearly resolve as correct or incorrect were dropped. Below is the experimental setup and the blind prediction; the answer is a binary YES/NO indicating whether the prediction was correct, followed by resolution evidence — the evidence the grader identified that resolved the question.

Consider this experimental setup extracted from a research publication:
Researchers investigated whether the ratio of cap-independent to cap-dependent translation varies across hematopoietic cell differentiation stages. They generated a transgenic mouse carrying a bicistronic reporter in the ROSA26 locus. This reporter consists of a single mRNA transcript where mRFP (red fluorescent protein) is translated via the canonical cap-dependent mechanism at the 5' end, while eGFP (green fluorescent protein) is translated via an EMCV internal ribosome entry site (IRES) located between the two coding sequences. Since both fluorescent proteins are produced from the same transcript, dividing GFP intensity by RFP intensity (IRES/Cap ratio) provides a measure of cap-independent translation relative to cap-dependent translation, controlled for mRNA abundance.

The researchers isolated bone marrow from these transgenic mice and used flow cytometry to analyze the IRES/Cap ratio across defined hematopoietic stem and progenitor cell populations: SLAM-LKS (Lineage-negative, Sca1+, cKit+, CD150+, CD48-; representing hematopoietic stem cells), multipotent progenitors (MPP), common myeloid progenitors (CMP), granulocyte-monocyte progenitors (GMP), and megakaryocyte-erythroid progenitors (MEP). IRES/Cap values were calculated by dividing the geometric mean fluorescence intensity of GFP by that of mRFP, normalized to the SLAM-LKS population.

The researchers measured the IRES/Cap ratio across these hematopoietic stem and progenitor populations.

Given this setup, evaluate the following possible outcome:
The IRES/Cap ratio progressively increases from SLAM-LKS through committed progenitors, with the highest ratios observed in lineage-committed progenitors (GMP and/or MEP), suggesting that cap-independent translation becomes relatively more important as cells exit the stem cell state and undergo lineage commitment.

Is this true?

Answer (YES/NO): YES